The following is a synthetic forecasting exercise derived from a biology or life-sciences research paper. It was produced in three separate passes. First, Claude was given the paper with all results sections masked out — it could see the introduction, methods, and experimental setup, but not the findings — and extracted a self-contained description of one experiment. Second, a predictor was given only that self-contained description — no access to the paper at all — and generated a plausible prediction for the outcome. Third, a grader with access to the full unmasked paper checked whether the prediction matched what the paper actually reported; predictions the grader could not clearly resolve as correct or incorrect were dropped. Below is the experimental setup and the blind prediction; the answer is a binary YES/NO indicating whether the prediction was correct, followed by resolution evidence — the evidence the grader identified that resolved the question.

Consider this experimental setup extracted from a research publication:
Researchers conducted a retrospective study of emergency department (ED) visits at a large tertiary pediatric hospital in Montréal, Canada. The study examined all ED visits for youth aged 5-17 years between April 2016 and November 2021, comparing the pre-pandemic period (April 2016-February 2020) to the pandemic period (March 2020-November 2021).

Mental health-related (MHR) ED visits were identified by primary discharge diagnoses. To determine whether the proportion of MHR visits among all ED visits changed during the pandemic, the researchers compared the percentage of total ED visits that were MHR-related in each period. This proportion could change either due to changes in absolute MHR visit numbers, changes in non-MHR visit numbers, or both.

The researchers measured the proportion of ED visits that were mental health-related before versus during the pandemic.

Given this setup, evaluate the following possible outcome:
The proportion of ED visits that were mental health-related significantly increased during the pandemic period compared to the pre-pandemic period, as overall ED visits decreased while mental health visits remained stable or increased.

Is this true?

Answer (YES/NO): YES